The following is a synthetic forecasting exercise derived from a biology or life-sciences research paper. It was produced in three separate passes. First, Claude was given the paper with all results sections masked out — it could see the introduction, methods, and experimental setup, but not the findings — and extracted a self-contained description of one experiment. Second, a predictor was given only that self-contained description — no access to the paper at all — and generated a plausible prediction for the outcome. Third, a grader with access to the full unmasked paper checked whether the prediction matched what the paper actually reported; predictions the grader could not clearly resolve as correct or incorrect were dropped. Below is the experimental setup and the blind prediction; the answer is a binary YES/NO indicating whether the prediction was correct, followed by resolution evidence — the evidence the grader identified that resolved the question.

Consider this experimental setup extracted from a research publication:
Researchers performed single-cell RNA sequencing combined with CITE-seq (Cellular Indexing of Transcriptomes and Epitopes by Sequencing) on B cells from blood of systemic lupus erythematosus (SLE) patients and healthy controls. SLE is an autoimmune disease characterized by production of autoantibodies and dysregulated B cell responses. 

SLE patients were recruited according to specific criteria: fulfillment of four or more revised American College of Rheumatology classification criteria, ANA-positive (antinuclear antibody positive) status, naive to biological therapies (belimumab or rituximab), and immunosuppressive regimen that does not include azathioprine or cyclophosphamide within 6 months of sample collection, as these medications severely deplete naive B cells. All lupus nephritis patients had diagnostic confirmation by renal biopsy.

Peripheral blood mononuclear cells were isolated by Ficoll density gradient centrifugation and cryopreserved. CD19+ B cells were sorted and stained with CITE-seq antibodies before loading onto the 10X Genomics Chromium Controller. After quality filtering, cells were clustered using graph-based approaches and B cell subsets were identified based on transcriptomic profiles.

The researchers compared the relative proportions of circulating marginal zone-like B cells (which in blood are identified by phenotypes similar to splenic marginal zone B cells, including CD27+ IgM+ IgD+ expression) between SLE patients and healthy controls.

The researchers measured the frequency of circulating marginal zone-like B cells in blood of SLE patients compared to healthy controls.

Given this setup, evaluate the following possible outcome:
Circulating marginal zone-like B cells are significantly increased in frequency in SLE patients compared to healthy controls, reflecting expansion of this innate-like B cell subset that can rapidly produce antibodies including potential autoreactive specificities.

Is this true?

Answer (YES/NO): NO